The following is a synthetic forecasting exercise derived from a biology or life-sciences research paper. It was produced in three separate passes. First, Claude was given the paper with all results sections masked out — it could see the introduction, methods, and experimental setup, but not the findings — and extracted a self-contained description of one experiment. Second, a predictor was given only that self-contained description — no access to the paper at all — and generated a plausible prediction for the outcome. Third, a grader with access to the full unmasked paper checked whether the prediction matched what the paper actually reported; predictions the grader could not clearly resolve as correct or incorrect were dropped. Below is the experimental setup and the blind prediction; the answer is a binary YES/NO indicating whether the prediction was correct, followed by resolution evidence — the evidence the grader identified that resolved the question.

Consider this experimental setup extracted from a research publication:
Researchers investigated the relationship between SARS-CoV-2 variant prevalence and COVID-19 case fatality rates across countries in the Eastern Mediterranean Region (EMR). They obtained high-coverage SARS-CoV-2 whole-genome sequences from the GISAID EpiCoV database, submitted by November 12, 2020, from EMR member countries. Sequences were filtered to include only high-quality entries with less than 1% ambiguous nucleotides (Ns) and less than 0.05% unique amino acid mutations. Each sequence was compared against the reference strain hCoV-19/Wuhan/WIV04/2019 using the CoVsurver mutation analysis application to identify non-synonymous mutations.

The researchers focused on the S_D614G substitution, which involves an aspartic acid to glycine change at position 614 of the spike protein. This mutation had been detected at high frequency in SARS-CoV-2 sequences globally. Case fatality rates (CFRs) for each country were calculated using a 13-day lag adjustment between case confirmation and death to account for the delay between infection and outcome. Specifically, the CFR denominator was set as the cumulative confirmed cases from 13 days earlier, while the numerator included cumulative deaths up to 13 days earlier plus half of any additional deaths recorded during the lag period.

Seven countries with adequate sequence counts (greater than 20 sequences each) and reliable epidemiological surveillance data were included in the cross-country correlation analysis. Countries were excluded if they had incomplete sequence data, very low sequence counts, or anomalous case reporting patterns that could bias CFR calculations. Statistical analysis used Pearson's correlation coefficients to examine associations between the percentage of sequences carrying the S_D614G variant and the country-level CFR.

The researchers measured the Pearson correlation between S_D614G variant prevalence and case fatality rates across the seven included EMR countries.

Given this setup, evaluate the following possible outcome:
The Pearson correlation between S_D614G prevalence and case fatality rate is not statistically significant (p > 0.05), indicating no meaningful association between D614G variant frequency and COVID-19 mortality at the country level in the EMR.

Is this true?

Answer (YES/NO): YES